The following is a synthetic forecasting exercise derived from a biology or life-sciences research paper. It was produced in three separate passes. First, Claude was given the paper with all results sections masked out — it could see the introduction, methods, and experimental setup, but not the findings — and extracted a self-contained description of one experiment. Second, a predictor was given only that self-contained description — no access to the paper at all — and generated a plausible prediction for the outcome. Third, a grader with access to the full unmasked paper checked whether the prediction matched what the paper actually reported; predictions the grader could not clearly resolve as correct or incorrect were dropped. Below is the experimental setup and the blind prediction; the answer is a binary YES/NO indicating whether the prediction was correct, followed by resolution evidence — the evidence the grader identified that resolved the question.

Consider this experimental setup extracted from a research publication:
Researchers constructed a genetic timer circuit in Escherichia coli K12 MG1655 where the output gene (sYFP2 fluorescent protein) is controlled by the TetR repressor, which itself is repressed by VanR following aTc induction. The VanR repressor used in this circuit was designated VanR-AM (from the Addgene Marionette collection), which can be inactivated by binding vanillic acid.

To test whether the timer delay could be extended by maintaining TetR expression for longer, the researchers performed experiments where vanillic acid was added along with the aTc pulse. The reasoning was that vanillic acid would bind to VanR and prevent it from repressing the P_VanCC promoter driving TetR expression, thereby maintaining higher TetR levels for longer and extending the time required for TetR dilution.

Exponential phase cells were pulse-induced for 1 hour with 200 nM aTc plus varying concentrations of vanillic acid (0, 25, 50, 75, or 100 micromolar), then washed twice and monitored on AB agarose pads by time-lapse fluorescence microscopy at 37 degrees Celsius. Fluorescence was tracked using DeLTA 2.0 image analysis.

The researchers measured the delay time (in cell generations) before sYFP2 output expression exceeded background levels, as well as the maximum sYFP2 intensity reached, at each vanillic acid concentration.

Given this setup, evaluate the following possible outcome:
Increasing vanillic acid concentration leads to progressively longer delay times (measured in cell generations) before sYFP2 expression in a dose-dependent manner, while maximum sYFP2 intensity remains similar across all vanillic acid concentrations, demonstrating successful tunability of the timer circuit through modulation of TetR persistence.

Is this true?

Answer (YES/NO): NO